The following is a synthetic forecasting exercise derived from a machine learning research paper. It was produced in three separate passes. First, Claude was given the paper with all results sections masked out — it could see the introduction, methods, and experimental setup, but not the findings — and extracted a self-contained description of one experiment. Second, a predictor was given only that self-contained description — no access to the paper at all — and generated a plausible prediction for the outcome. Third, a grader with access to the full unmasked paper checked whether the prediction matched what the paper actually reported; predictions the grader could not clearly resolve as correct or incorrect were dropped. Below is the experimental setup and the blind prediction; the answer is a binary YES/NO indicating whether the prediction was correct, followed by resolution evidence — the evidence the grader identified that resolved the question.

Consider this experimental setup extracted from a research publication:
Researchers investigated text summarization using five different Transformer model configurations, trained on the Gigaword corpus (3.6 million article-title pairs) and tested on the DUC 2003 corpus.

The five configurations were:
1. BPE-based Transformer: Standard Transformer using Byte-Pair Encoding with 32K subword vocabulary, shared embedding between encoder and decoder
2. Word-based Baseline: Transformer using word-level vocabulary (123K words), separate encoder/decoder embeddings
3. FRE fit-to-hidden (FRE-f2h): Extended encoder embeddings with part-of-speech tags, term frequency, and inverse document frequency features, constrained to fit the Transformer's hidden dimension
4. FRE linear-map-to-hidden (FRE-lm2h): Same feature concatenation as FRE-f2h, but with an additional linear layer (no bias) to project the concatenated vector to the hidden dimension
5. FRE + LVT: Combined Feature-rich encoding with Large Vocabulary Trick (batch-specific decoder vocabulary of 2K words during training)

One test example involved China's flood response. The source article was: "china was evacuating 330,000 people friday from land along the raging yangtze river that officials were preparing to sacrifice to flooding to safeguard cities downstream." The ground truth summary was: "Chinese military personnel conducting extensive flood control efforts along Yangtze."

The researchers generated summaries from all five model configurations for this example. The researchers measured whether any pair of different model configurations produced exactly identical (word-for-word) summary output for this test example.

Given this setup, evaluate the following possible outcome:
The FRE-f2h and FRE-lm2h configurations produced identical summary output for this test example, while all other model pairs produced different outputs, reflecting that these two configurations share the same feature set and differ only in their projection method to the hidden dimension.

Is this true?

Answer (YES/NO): YES